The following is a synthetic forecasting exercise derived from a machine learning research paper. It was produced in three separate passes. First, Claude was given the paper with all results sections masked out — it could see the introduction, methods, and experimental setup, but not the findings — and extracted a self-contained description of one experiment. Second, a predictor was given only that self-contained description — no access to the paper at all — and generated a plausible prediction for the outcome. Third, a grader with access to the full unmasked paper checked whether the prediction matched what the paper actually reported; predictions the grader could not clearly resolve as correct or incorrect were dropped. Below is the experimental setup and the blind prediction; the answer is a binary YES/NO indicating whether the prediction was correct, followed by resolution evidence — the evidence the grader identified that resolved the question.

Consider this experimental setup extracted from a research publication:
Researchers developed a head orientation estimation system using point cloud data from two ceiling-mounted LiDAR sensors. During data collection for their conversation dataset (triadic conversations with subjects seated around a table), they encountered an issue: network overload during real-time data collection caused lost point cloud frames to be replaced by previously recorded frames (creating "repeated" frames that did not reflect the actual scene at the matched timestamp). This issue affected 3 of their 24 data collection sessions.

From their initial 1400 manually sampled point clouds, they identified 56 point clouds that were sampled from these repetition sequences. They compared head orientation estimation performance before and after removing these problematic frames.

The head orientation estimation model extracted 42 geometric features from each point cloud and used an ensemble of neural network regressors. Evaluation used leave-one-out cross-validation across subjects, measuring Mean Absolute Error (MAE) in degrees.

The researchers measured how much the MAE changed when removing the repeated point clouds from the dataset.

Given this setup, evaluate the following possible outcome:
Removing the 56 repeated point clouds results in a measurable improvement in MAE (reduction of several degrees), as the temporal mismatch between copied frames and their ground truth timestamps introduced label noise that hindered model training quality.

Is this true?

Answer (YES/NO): NO